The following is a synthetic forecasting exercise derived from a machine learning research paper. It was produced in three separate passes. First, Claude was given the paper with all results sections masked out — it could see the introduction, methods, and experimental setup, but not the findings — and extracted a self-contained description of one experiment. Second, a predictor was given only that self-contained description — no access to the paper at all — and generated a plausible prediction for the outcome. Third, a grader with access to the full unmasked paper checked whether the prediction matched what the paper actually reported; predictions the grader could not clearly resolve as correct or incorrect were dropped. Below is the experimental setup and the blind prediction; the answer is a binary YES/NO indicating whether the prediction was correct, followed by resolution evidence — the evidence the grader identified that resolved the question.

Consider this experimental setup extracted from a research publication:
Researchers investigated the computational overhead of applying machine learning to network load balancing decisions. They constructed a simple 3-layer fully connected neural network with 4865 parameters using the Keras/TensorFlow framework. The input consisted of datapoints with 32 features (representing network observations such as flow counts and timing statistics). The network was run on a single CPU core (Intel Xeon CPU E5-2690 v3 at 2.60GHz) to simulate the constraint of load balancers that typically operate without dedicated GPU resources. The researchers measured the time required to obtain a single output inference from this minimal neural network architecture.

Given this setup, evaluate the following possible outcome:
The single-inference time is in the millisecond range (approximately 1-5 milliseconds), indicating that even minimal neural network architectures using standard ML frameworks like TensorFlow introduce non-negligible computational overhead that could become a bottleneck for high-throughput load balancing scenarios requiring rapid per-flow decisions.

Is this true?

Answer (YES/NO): NO